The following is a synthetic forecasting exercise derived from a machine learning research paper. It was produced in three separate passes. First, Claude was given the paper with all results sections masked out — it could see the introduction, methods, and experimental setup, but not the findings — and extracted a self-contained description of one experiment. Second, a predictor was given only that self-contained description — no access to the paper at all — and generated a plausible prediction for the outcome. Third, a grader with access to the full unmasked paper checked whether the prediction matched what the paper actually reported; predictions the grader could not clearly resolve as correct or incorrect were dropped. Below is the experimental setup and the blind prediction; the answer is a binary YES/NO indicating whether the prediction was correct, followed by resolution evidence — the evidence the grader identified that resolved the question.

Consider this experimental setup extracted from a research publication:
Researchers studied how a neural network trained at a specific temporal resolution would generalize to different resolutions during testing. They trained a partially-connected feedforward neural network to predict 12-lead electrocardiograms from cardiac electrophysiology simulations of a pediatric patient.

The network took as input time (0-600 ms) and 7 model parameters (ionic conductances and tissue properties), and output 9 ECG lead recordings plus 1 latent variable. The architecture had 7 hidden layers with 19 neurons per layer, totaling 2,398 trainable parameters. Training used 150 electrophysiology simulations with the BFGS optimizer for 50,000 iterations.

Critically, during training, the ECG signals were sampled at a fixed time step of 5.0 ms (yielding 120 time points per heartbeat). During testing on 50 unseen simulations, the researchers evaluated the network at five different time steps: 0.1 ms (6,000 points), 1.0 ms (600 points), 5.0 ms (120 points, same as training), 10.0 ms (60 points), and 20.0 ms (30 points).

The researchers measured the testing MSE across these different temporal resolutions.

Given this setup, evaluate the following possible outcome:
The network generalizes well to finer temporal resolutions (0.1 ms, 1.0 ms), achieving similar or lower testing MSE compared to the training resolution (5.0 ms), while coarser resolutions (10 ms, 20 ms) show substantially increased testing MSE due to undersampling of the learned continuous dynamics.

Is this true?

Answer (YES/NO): NO